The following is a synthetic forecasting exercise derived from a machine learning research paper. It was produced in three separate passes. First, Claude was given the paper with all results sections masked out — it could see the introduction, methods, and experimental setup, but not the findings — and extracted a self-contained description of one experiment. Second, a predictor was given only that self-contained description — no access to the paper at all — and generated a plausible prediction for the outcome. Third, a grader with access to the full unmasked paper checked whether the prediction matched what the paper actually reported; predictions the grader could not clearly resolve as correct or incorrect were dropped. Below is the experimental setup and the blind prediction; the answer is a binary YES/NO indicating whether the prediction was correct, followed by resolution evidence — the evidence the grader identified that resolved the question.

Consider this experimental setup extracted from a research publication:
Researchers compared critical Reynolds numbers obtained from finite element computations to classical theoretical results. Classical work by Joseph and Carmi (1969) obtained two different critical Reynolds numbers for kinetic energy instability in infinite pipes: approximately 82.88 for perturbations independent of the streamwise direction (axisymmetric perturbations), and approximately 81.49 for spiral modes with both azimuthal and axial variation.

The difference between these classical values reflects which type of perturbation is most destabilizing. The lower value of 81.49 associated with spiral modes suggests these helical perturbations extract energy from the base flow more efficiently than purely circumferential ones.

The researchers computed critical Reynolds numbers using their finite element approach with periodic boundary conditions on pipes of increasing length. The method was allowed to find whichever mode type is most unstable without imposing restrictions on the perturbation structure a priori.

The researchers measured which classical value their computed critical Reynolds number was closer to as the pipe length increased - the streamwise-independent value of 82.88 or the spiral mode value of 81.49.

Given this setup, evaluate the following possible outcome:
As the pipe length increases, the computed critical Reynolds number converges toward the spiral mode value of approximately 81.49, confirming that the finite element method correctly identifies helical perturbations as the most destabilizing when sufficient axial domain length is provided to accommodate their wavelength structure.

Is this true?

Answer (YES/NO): YES